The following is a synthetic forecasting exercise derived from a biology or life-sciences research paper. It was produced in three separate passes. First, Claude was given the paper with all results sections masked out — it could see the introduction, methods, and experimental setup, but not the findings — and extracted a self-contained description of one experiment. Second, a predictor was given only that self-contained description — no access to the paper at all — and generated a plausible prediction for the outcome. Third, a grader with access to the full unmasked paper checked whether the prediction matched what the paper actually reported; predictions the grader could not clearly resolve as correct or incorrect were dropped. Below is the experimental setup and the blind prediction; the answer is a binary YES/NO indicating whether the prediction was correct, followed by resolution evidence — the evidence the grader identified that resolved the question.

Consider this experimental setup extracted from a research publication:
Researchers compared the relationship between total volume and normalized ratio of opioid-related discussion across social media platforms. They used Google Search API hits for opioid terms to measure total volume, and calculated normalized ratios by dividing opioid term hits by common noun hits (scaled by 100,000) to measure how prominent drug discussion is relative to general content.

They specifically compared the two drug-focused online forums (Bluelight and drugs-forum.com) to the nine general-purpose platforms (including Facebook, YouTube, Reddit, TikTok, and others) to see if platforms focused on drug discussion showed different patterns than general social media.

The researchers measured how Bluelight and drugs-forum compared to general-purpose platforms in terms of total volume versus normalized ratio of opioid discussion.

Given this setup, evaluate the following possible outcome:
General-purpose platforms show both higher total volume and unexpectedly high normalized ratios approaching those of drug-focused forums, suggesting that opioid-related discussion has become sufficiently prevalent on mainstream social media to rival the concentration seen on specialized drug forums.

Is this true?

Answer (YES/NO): NO